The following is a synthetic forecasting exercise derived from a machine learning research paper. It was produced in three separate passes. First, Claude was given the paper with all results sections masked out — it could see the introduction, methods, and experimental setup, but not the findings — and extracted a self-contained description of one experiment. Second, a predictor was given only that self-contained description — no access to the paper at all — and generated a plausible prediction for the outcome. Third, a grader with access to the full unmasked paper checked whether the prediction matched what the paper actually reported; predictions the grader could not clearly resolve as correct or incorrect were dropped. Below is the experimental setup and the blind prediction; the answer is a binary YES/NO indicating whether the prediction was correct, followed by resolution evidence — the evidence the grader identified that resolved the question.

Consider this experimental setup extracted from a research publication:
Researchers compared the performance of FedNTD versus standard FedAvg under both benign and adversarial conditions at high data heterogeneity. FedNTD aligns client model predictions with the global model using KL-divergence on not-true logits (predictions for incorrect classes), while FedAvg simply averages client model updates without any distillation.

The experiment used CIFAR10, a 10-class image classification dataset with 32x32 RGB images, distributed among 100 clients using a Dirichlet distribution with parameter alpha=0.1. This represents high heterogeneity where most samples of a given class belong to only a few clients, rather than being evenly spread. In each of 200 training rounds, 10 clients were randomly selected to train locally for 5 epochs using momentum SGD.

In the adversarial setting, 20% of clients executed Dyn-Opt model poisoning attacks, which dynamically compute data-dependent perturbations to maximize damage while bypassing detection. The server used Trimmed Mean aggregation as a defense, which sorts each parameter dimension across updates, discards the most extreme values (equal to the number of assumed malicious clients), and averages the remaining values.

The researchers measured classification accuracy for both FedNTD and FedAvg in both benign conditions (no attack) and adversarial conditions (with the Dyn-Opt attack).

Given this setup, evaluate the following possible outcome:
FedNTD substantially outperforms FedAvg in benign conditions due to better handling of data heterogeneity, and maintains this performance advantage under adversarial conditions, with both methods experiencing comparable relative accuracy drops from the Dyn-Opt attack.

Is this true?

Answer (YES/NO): NO